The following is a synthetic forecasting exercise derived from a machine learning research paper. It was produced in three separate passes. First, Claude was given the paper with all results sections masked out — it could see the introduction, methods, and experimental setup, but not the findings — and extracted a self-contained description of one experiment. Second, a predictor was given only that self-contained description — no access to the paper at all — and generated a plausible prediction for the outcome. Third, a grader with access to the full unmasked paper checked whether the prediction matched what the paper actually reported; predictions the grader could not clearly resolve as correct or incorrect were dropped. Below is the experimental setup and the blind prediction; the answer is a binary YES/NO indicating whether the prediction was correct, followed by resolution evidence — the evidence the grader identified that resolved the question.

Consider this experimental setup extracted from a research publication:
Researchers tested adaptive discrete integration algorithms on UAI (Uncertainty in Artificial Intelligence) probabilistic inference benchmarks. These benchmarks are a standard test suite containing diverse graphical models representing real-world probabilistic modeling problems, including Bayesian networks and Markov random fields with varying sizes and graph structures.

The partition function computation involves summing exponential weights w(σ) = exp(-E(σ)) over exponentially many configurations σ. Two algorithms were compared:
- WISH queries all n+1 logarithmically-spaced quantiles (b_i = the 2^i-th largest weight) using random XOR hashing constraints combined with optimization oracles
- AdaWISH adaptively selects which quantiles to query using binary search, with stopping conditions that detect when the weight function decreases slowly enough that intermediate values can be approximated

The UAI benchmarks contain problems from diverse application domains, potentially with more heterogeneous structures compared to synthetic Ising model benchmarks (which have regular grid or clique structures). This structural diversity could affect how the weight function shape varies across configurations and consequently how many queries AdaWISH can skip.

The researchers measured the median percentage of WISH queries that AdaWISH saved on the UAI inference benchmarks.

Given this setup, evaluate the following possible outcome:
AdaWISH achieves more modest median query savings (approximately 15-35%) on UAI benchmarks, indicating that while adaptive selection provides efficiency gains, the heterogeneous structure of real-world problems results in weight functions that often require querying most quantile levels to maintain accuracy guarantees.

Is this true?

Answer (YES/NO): NO